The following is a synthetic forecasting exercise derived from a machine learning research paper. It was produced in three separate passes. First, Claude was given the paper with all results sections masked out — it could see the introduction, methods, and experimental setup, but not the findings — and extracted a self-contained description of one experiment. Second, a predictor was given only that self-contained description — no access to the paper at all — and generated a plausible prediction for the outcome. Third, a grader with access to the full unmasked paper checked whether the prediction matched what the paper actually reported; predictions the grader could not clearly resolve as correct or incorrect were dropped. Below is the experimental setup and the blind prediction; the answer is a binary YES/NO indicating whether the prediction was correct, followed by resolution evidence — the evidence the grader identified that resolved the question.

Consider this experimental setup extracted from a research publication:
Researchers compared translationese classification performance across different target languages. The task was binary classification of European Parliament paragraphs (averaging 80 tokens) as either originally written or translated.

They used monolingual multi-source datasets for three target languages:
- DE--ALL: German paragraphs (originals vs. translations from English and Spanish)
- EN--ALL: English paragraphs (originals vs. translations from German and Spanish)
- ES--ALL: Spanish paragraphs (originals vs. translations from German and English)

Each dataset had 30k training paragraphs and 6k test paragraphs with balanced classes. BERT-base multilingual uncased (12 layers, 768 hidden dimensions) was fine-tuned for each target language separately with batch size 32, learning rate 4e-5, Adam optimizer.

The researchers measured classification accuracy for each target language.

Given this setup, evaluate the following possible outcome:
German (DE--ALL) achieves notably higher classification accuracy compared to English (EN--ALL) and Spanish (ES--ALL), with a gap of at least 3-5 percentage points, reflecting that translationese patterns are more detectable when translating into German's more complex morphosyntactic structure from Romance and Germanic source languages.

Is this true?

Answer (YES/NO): NO